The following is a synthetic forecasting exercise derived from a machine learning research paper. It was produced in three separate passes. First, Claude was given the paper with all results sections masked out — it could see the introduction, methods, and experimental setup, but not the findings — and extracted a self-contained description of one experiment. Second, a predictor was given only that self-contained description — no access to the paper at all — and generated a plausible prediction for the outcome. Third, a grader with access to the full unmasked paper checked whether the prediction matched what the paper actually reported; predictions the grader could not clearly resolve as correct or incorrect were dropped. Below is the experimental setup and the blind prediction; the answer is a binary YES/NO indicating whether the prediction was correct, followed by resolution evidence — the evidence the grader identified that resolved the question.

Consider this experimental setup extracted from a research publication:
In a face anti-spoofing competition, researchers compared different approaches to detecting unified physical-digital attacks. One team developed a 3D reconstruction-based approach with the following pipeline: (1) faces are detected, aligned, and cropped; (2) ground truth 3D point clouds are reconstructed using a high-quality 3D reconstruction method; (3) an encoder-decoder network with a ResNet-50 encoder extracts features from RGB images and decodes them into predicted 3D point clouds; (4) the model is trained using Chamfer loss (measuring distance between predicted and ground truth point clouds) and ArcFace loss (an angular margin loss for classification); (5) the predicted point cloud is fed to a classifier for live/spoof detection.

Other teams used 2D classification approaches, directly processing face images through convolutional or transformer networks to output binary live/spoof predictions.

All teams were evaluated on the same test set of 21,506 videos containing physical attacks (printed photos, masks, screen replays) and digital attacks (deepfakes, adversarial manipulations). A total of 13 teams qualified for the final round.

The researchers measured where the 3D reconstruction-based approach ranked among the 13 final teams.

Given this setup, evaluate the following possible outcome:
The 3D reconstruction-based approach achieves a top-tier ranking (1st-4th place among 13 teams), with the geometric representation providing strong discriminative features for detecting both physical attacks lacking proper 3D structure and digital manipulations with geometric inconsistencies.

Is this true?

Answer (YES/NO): NO